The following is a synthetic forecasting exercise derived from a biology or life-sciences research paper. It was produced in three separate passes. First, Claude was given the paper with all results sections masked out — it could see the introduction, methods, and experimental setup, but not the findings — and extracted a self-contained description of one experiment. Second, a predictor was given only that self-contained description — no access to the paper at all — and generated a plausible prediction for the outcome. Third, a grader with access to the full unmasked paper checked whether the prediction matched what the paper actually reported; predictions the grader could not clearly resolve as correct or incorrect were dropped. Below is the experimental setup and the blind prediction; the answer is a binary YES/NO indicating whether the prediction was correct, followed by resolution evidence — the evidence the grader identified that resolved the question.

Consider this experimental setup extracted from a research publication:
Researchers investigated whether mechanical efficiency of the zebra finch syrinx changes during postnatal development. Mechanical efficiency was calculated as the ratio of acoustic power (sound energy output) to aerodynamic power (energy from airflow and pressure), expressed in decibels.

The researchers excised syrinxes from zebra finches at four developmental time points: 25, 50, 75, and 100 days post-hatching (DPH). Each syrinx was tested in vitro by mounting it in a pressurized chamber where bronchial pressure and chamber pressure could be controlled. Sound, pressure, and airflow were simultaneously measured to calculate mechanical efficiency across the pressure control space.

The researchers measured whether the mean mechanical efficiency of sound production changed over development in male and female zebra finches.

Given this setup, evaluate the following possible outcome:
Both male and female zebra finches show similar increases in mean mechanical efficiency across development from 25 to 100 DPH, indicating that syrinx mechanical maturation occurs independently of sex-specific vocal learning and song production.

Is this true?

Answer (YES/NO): NO